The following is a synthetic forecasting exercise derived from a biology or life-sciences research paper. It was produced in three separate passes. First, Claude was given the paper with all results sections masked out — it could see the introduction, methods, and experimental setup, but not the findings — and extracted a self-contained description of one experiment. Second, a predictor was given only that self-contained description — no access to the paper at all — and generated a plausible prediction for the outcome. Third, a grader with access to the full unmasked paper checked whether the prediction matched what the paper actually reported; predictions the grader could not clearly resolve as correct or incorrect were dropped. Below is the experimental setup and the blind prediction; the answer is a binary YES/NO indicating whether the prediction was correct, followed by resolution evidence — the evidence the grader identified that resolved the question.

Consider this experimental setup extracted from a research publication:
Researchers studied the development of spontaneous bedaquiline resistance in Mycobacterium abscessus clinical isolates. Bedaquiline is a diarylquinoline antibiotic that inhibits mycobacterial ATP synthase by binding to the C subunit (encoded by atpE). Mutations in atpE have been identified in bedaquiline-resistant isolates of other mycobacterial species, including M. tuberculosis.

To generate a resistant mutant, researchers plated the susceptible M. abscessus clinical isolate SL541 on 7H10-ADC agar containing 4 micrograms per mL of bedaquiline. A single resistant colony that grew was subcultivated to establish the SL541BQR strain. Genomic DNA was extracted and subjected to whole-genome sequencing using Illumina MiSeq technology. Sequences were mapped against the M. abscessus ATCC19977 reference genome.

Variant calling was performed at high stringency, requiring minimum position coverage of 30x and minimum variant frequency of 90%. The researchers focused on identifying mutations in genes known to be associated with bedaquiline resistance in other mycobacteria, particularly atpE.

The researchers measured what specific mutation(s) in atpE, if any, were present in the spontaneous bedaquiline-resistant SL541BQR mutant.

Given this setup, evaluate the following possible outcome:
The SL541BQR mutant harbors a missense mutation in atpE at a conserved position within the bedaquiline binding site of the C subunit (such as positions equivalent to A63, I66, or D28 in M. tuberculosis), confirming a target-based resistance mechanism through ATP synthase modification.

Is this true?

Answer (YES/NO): YES